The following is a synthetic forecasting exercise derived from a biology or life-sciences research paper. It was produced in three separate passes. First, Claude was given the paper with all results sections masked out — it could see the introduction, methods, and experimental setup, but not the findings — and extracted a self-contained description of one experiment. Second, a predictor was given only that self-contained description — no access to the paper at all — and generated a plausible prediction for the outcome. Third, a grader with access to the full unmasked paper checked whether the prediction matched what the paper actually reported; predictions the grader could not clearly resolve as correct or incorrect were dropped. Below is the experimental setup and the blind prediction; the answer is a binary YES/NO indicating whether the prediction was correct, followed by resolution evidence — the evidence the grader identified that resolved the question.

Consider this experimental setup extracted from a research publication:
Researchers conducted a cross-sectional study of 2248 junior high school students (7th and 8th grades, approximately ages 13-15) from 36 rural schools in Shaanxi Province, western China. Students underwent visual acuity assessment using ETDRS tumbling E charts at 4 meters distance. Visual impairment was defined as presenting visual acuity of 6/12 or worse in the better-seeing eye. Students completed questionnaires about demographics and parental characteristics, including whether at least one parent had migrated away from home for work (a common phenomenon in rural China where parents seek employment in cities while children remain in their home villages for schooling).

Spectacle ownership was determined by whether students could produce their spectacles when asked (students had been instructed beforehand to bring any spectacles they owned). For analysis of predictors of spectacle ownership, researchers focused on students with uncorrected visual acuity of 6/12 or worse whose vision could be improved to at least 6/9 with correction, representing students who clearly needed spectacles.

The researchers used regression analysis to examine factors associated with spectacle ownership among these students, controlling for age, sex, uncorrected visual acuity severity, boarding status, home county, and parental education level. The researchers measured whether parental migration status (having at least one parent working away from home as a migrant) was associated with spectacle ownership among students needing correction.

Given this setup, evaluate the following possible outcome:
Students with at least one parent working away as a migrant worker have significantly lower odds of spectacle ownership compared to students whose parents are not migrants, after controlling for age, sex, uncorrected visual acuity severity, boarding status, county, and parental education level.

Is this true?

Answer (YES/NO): NO